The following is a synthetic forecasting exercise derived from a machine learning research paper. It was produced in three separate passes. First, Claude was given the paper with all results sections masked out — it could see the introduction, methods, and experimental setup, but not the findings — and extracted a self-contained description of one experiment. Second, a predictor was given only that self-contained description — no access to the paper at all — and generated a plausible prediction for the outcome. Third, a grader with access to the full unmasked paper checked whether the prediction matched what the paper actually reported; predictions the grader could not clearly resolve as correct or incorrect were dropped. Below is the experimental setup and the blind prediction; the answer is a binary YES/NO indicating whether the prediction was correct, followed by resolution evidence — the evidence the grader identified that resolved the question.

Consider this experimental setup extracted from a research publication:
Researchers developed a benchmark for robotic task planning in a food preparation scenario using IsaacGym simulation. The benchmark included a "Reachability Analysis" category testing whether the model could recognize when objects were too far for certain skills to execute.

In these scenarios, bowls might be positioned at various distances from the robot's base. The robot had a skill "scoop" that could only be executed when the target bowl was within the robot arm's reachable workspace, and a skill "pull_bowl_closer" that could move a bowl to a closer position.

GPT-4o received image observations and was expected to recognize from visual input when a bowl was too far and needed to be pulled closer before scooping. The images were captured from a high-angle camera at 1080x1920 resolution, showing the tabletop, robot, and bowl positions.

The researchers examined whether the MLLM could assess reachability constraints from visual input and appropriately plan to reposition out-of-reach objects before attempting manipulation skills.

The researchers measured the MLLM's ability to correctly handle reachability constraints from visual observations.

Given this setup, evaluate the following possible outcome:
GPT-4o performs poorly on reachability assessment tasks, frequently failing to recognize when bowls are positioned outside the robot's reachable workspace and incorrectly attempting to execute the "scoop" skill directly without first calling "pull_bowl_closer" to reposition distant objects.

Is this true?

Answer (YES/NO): YES